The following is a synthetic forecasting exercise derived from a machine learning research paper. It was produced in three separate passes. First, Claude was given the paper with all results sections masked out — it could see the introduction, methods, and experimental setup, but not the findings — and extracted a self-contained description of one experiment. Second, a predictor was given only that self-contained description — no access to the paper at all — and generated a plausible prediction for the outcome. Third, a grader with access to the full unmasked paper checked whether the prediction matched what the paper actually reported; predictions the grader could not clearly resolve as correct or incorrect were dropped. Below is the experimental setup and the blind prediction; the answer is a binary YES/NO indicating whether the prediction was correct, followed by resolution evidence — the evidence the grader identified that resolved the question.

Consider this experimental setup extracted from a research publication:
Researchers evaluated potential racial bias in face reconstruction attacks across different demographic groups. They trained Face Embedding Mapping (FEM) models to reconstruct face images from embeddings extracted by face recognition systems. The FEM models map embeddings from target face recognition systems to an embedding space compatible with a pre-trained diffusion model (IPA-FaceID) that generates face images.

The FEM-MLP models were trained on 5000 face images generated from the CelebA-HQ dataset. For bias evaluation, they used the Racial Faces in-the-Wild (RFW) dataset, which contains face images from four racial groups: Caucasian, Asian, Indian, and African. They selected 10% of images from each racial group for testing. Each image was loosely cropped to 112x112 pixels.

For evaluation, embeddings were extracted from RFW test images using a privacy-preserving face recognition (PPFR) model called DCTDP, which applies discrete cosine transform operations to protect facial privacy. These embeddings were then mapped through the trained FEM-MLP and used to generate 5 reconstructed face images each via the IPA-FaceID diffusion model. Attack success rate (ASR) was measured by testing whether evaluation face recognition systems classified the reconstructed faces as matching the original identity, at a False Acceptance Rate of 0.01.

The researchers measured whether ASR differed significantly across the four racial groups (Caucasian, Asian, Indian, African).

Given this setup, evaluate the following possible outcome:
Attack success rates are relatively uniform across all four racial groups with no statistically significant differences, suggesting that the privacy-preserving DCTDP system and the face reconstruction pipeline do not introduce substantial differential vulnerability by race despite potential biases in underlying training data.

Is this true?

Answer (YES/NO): NO